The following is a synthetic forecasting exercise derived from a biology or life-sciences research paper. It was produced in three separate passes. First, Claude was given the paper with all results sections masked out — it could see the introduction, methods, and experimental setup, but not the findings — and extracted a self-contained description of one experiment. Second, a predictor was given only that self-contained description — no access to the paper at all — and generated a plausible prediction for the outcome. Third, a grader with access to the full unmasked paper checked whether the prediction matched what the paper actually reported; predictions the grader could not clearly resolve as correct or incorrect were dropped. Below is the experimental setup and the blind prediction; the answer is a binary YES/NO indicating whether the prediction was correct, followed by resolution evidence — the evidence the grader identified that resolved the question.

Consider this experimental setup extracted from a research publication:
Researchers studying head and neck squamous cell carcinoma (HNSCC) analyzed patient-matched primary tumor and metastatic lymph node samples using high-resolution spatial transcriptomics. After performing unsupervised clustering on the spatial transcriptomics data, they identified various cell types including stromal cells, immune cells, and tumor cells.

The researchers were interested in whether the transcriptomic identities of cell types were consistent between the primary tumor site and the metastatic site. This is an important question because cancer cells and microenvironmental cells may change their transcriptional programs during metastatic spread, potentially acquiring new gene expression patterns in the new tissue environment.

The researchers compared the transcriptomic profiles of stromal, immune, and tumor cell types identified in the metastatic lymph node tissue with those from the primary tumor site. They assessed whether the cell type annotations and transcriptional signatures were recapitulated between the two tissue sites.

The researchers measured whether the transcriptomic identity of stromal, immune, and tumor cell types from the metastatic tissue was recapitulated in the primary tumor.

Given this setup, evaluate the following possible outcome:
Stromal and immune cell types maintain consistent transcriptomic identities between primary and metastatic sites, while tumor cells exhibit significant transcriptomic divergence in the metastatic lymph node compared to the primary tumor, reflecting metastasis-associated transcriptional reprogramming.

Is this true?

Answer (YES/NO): NO